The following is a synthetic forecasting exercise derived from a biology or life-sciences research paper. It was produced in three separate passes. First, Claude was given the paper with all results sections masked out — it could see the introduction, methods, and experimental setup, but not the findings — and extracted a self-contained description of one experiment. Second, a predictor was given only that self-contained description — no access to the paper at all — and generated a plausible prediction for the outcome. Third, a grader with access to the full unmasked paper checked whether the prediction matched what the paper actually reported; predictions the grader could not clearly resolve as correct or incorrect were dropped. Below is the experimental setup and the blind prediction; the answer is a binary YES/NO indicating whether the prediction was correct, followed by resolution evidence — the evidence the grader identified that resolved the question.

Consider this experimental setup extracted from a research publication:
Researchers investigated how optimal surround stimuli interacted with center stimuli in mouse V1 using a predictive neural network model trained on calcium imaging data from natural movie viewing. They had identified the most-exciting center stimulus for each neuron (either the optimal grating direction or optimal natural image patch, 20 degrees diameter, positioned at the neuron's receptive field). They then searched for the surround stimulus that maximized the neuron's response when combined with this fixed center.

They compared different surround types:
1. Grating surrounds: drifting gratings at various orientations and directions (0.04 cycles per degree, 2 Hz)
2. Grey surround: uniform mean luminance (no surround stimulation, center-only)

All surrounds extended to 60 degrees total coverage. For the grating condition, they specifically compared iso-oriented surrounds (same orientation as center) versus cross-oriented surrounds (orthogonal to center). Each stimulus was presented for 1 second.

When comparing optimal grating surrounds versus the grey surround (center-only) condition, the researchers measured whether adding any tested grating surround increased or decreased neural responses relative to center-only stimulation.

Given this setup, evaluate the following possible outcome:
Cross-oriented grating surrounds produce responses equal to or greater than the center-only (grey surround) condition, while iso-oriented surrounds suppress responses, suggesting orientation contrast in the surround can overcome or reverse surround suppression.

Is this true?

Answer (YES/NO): NO